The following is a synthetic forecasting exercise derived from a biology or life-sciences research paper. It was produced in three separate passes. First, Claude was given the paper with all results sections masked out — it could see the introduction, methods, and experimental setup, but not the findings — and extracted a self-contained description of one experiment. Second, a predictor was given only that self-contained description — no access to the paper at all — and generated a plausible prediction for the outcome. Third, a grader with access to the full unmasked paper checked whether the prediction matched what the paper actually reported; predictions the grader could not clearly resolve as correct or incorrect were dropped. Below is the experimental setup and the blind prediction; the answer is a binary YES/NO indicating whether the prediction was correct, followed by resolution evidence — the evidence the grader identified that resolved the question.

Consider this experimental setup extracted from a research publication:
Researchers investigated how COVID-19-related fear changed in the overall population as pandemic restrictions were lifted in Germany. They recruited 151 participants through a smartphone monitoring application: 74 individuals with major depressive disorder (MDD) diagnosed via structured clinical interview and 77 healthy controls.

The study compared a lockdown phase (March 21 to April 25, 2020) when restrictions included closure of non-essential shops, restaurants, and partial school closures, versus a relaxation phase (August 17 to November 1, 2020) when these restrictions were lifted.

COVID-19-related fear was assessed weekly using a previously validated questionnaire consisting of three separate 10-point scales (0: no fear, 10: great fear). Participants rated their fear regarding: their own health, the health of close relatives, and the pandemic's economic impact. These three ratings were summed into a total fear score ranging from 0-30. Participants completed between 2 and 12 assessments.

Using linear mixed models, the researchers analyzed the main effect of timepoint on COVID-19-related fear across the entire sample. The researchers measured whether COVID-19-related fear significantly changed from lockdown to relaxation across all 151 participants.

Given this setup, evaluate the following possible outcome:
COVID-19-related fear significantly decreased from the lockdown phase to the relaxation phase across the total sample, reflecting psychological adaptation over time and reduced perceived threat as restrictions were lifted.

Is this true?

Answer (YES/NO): NO